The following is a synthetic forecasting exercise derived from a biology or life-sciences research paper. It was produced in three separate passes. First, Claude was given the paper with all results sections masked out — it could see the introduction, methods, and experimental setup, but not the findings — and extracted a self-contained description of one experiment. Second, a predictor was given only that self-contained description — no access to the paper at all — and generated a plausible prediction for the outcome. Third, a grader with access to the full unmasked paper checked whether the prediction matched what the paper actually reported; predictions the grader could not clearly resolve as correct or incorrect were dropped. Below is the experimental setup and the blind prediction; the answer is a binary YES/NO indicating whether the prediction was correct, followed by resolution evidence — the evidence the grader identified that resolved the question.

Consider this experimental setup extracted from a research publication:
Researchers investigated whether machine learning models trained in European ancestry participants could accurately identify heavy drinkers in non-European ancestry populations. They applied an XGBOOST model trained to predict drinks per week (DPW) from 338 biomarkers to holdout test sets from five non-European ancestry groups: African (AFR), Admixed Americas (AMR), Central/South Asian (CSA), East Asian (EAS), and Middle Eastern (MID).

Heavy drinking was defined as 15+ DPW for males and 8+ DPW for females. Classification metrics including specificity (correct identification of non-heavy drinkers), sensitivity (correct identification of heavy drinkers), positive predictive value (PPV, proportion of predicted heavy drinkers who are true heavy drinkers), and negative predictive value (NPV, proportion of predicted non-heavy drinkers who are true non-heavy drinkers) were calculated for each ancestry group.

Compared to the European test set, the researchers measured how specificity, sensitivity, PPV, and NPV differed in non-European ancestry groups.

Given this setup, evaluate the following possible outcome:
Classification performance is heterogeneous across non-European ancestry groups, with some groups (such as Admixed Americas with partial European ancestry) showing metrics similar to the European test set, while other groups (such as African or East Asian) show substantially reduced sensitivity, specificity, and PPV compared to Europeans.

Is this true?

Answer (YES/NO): NO